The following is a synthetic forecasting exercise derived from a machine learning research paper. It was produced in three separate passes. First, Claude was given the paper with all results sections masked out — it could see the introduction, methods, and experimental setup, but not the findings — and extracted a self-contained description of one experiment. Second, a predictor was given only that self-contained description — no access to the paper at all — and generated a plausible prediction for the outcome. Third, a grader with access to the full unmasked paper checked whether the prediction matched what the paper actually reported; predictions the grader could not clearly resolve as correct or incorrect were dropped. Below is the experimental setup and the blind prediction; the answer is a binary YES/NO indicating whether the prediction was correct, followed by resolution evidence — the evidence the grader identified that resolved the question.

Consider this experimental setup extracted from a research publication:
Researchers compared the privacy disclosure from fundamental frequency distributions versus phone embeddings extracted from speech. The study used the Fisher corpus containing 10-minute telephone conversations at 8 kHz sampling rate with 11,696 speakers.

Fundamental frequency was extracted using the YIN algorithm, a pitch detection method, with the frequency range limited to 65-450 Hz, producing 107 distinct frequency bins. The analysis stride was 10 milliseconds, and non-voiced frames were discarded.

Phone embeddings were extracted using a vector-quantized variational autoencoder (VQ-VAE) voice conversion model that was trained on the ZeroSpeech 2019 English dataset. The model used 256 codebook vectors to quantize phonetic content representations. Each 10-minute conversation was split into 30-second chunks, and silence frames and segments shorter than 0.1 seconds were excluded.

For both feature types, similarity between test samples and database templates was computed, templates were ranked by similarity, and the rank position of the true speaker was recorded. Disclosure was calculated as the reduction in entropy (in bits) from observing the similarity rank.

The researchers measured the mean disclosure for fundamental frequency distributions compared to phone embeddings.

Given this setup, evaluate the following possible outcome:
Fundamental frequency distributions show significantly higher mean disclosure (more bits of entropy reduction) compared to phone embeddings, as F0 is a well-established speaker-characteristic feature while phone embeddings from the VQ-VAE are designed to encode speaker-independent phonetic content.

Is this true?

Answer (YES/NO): NO